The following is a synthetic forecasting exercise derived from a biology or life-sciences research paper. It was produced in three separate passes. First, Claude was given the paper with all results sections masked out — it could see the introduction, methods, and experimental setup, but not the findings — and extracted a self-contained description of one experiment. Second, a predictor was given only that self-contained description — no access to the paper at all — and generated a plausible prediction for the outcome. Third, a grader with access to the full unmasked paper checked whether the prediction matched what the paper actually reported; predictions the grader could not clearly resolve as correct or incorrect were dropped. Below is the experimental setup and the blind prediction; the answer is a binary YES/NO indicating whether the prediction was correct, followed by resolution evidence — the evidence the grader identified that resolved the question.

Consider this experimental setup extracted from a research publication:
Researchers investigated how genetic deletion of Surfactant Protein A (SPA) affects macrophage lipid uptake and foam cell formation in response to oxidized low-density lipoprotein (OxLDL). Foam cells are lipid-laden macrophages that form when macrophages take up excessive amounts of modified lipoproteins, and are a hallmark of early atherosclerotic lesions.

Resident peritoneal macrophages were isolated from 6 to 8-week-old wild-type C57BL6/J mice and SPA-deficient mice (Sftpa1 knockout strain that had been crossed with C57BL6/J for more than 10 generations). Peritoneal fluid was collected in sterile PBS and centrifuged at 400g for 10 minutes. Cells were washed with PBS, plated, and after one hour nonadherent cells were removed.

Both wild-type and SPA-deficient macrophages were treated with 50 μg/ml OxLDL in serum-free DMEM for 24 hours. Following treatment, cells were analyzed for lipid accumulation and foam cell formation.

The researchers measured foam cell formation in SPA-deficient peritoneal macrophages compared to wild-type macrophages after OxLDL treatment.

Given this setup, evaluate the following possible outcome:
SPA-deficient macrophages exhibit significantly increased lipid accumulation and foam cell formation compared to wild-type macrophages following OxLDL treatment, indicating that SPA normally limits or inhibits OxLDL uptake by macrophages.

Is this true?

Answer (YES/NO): NO